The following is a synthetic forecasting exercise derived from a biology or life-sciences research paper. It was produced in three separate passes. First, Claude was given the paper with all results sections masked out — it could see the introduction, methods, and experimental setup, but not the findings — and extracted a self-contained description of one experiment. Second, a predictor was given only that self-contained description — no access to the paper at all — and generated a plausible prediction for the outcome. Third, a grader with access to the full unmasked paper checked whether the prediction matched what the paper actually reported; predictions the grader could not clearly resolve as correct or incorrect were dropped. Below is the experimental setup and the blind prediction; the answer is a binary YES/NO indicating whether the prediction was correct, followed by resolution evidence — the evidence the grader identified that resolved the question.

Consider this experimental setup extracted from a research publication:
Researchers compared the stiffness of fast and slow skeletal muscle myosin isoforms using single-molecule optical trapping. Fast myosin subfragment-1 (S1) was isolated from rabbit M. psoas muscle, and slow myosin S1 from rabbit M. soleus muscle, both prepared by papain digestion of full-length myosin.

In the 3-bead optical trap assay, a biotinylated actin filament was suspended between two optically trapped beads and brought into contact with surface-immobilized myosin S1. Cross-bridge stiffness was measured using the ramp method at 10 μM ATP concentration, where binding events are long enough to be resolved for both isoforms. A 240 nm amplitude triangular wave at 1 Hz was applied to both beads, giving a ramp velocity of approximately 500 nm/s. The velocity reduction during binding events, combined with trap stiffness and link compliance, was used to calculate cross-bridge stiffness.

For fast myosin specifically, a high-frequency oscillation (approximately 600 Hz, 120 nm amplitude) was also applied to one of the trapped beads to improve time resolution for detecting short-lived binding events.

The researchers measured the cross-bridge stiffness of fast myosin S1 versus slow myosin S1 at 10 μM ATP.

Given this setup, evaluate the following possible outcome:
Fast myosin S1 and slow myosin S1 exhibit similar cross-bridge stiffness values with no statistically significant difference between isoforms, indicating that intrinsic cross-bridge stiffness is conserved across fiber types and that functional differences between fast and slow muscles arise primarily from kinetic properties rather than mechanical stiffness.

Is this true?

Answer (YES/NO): YES